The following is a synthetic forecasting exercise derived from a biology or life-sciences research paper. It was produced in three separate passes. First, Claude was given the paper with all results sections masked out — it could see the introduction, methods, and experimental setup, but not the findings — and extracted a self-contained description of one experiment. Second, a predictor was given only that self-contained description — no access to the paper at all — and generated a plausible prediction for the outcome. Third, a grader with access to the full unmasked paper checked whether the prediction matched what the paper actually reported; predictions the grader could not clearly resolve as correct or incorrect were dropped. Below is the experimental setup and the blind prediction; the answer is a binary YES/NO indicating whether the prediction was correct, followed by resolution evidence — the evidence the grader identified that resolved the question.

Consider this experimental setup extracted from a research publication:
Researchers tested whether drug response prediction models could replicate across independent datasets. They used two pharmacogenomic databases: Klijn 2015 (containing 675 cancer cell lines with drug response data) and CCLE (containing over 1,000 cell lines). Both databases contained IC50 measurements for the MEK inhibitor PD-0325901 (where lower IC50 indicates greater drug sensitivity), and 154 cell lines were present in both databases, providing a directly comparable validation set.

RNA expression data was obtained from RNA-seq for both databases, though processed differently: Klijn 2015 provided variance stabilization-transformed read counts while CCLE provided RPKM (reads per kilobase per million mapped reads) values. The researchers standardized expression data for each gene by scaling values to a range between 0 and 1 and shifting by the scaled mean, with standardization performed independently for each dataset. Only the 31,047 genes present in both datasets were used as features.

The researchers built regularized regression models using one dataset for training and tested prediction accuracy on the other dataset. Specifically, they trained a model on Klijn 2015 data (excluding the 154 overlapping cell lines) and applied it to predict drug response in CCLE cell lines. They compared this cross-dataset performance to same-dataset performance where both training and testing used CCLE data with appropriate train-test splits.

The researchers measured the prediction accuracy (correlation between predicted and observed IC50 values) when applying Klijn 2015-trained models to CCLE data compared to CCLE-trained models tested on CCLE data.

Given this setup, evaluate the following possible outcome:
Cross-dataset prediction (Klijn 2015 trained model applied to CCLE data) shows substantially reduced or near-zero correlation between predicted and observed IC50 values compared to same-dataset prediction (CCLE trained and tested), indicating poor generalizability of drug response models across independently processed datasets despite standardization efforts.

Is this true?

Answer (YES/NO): NO